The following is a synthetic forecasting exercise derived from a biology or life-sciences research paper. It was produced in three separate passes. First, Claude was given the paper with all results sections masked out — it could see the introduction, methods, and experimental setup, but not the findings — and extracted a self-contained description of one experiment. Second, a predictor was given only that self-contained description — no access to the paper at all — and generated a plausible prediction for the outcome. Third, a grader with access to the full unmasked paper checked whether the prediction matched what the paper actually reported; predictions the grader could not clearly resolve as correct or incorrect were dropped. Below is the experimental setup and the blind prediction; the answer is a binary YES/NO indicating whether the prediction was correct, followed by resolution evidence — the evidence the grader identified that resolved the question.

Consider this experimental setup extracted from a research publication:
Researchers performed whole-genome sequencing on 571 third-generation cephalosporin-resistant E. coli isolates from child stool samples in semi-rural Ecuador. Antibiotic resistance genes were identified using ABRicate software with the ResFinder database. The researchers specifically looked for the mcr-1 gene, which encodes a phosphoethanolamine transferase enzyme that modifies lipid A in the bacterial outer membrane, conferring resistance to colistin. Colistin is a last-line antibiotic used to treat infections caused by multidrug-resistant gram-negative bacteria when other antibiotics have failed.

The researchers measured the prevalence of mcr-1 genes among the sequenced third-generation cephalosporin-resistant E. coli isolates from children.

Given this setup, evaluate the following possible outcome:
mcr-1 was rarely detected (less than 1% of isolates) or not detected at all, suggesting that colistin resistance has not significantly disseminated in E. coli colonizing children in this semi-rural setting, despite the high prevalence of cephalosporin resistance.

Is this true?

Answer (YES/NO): NO